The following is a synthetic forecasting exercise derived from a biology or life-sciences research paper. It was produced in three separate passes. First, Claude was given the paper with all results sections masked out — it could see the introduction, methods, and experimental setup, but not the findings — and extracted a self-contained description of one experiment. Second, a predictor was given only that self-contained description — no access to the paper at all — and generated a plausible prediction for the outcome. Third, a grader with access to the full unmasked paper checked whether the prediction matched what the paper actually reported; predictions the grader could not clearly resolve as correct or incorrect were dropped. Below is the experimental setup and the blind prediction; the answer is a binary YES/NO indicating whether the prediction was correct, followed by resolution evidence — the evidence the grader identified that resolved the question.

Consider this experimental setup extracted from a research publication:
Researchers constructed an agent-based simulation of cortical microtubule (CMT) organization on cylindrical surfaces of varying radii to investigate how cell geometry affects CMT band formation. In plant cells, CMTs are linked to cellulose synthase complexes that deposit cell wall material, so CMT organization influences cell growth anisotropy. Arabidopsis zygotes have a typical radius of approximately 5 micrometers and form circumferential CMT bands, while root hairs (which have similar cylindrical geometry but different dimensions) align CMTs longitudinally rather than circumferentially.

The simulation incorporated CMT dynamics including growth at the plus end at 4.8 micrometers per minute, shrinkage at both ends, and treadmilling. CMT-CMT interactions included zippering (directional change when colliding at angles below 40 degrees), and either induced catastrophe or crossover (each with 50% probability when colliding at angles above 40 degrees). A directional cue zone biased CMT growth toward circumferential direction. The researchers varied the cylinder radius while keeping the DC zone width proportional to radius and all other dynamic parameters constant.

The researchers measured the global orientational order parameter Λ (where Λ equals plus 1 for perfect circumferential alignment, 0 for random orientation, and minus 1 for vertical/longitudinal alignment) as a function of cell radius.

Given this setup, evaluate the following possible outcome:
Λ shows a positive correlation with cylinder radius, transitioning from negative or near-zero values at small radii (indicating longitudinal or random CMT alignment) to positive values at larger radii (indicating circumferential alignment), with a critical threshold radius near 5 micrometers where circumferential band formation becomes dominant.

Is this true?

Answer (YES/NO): NO